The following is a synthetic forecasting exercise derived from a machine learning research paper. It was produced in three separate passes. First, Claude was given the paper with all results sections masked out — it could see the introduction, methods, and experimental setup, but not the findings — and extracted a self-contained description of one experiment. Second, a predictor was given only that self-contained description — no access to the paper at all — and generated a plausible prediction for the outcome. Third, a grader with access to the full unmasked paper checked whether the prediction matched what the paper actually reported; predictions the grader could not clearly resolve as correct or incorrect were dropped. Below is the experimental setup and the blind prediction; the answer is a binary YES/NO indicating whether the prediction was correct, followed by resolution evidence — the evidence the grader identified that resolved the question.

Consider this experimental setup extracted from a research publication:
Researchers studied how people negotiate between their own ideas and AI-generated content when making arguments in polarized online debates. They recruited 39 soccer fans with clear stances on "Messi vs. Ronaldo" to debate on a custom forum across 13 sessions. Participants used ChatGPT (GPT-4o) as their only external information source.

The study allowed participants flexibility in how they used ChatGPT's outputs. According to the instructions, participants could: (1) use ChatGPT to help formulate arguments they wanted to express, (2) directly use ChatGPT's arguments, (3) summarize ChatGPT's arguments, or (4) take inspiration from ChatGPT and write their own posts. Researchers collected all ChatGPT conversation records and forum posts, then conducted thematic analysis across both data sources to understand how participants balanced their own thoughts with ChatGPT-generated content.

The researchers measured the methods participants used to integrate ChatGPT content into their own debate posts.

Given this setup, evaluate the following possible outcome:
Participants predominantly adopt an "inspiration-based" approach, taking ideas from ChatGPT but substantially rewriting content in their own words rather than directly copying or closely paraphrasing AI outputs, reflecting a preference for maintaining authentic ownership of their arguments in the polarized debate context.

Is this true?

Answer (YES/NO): NO